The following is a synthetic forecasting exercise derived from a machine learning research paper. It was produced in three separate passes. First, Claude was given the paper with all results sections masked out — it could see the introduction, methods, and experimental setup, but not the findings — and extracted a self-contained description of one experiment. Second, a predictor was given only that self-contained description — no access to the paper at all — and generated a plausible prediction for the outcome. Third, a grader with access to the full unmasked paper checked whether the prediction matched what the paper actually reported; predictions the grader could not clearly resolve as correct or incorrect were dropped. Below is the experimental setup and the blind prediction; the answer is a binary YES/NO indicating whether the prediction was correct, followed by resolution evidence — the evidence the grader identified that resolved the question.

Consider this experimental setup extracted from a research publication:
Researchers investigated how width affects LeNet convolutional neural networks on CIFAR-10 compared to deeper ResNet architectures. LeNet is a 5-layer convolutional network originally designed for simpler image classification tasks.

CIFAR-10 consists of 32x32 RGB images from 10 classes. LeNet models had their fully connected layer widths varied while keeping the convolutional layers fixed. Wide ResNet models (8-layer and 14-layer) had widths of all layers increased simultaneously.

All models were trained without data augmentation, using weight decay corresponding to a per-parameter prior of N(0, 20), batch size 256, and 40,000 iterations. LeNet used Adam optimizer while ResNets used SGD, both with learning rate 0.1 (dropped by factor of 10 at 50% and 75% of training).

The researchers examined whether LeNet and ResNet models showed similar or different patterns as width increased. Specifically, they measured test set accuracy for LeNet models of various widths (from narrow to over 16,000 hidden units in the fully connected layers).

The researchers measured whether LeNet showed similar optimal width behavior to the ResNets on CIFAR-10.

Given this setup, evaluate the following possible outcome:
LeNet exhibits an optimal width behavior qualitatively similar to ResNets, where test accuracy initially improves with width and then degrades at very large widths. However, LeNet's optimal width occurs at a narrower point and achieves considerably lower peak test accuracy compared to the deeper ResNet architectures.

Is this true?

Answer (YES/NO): NO